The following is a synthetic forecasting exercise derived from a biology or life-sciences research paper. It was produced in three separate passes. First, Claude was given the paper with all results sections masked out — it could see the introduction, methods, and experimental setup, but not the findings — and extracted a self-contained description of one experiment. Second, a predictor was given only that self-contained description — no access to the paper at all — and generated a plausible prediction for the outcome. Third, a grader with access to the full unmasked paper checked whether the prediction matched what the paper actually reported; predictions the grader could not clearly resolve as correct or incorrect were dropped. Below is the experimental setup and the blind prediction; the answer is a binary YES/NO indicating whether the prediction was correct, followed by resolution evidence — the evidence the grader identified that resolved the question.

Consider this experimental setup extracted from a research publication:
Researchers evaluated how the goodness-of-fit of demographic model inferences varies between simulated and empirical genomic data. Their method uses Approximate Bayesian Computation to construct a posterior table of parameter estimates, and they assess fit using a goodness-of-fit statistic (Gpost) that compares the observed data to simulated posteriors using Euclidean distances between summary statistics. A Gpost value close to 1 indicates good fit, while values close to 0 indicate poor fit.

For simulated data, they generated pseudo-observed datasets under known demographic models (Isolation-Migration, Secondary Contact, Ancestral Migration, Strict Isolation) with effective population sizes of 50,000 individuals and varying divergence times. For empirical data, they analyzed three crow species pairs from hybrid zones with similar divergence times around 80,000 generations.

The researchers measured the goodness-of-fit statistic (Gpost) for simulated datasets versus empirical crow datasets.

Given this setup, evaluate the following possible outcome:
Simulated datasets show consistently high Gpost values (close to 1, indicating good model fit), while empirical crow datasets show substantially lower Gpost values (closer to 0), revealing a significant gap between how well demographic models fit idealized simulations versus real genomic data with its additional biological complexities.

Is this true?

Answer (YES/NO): YES